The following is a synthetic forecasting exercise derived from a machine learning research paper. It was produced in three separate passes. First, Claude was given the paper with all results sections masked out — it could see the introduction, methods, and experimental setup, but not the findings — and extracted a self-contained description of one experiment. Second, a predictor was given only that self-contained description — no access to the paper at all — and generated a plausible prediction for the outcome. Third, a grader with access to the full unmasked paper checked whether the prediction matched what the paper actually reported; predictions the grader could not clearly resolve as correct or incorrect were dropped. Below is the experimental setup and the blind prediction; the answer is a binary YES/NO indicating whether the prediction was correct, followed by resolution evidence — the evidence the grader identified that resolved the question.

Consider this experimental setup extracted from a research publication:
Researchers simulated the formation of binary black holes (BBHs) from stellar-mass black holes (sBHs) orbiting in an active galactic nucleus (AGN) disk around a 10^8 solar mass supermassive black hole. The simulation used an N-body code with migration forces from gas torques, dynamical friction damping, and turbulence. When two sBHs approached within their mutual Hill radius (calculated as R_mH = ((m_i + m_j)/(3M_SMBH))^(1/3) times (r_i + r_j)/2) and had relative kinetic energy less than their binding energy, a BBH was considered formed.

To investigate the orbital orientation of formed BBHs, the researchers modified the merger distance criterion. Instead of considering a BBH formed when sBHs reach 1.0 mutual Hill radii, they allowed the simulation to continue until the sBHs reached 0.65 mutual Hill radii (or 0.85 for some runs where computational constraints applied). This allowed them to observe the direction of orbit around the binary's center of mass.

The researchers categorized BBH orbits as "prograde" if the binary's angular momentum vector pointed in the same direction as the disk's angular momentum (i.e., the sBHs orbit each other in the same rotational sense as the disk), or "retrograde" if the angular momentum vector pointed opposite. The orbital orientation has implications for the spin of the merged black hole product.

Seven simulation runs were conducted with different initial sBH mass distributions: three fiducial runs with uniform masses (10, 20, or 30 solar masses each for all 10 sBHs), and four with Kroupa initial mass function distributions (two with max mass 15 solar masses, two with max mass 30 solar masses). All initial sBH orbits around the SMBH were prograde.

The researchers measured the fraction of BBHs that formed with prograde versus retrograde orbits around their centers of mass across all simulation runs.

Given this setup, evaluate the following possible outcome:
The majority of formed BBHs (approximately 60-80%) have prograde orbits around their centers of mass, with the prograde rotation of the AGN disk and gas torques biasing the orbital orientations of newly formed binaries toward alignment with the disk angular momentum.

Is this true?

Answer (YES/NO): NO